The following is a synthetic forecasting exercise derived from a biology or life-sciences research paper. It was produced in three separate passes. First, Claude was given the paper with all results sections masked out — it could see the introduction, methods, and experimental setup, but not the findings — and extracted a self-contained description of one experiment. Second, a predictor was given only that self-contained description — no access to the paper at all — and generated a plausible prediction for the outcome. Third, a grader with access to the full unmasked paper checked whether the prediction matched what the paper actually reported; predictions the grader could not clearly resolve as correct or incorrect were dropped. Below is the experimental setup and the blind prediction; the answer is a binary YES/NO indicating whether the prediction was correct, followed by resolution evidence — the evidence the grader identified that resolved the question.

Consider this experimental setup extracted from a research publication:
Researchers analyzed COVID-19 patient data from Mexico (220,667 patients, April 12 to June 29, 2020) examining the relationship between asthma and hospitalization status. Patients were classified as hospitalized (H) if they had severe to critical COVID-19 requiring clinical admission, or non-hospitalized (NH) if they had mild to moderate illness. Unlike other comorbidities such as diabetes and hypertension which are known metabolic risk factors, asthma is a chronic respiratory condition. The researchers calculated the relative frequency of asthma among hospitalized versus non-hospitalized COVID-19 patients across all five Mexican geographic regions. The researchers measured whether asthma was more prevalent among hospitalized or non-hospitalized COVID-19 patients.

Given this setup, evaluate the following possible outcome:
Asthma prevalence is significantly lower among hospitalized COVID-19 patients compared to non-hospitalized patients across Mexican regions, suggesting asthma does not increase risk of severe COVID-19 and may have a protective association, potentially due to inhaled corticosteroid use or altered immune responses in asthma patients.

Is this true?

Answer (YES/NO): YES